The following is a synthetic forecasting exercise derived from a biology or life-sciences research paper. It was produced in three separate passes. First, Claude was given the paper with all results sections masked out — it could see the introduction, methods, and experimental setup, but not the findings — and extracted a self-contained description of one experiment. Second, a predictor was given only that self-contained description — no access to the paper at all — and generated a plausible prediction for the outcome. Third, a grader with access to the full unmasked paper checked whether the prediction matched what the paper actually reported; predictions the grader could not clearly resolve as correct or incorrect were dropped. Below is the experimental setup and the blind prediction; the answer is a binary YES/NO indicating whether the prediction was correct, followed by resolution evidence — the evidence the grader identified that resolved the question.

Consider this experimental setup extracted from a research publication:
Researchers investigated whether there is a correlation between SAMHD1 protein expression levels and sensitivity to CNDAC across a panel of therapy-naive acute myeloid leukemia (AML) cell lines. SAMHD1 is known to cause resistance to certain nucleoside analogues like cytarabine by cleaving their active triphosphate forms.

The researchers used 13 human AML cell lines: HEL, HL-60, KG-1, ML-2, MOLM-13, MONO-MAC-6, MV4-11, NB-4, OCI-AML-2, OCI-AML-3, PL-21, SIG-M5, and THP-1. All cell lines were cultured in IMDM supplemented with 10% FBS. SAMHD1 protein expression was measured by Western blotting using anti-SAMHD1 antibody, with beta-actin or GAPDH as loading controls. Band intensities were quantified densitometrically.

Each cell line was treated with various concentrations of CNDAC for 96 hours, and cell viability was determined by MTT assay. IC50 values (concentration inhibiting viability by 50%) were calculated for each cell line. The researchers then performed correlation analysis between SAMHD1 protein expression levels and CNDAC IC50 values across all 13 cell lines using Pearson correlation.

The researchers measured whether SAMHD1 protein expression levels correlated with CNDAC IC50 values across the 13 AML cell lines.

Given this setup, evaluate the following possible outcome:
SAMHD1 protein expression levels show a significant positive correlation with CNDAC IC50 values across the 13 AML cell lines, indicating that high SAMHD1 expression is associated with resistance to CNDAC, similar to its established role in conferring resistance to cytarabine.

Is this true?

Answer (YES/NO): YES